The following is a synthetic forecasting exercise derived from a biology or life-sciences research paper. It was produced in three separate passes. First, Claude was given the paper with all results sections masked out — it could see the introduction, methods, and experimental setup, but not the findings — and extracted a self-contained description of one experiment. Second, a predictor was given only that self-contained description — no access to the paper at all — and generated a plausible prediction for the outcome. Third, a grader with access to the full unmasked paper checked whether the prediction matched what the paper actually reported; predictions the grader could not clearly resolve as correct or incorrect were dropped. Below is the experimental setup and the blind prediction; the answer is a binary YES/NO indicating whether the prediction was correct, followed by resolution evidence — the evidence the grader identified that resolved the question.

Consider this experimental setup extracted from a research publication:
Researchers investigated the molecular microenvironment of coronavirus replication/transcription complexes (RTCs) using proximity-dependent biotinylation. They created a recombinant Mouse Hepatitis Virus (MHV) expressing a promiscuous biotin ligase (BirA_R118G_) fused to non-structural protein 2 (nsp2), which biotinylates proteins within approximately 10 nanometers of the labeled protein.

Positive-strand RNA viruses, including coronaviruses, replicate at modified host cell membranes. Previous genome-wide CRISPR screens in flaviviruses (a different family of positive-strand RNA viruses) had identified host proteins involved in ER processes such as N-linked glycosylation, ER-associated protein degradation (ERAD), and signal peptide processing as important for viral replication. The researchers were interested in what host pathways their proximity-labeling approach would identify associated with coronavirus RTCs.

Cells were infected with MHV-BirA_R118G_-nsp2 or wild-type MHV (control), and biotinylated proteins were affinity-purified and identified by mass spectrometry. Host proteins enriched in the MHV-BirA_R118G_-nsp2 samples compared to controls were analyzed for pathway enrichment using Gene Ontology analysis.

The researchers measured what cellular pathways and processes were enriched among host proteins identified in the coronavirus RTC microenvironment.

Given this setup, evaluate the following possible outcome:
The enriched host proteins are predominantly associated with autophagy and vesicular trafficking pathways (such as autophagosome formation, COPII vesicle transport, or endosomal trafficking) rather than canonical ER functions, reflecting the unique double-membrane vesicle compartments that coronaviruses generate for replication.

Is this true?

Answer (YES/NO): NO